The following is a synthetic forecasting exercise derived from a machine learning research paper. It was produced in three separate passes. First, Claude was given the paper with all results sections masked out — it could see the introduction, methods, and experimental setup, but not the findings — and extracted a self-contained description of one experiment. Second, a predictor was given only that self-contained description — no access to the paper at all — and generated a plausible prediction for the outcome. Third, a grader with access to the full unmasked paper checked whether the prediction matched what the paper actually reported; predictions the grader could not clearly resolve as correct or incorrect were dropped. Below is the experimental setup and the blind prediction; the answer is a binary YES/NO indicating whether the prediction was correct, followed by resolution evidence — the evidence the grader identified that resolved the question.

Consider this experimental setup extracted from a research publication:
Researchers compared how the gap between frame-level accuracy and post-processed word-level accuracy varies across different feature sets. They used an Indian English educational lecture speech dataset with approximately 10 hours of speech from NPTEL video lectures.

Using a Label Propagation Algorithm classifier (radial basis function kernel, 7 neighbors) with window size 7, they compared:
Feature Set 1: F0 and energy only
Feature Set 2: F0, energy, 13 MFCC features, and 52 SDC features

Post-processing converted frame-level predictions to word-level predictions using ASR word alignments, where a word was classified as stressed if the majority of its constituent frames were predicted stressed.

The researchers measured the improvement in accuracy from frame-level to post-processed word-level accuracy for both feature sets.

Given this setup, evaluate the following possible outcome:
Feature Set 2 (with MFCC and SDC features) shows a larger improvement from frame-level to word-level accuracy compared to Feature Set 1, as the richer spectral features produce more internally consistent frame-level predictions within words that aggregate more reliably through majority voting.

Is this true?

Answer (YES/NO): NO